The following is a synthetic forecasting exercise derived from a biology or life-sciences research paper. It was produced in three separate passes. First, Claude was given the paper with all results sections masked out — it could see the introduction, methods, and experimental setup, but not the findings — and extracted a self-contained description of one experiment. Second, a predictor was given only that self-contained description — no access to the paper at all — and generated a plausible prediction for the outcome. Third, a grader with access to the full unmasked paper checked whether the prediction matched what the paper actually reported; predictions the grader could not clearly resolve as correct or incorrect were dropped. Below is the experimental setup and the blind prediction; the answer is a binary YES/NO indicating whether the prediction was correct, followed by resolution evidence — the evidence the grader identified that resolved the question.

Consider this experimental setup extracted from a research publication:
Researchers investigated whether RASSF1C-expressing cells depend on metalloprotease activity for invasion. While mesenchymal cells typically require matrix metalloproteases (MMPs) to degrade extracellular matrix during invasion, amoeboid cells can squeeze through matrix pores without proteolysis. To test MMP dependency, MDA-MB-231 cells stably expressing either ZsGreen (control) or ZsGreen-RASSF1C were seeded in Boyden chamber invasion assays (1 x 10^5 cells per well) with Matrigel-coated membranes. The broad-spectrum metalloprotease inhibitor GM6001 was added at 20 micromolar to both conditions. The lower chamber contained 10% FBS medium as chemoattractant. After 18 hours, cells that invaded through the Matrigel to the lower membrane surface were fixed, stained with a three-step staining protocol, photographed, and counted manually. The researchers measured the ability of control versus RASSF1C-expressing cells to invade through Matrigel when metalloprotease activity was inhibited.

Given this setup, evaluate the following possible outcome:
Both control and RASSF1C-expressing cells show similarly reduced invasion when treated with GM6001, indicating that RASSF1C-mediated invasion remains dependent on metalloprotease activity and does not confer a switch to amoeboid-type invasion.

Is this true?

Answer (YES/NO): NO